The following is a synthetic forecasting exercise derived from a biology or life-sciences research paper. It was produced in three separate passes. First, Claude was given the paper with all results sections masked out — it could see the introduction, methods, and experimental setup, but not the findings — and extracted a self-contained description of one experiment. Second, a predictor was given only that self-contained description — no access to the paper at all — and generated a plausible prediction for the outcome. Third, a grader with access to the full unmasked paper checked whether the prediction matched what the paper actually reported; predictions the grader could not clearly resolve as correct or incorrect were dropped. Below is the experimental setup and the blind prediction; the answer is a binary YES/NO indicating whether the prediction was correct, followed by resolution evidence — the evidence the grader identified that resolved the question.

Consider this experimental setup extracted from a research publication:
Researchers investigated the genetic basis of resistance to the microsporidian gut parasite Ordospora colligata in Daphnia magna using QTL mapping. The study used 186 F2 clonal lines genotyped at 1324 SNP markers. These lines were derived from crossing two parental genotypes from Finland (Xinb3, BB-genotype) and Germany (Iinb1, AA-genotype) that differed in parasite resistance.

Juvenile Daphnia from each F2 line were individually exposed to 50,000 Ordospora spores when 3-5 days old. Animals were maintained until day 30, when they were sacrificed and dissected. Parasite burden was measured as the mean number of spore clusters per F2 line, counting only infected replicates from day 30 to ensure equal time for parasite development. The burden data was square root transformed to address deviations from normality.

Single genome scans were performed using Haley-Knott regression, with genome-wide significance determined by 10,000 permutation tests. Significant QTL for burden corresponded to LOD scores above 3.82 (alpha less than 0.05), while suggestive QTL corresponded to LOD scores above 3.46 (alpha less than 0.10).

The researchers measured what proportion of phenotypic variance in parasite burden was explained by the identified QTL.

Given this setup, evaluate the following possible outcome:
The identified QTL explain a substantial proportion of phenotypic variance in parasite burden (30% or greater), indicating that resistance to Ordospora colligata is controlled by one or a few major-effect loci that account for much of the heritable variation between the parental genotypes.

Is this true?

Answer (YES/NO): NO